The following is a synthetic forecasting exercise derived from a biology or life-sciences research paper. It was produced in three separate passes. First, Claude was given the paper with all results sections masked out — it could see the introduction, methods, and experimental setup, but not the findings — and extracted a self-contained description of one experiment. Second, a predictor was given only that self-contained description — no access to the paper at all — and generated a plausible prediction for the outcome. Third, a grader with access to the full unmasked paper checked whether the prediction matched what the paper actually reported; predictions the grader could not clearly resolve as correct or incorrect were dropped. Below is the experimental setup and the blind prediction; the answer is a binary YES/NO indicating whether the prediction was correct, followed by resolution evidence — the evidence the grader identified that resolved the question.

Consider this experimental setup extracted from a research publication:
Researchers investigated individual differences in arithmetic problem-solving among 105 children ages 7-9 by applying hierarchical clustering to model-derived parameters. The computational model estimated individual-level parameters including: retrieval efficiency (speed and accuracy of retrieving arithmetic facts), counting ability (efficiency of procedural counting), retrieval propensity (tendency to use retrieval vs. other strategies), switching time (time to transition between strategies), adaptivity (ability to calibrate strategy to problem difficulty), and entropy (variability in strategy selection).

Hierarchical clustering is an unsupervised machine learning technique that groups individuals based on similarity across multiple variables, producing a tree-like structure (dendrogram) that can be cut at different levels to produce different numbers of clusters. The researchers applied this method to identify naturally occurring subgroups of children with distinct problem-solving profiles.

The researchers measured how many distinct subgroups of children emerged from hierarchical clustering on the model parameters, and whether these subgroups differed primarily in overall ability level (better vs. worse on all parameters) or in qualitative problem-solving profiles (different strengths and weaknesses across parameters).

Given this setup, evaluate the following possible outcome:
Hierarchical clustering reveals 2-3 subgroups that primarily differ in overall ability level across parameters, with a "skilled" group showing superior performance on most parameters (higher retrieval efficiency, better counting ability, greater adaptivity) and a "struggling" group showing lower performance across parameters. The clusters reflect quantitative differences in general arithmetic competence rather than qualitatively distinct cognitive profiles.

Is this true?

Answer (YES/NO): NO